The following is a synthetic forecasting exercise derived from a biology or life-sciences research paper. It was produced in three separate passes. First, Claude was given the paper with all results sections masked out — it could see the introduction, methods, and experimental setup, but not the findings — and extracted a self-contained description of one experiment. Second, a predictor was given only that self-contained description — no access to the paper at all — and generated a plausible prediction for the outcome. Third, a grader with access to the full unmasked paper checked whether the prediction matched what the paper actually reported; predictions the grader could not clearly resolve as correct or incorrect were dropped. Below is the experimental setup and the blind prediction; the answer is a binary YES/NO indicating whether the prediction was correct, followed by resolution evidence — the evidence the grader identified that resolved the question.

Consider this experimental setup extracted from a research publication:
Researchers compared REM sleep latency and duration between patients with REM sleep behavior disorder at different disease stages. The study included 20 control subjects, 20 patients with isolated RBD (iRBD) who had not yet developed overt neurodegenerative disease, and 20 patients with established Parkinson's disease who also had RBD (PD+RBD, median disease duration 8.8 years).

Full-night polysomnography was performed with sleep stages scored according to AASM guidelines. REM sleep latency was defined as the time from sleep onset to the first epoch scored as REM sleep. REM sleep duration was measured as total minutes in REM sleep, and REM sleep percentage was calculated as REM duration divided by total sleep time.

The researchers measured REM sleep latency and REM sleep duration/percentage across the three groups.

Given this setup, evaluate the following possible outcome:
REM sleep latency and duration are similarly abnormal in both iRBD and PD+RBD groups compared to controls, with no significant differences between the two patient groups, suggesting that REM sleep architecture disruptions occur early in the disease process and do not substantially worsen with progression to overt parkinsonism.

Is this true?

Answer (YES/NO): NO